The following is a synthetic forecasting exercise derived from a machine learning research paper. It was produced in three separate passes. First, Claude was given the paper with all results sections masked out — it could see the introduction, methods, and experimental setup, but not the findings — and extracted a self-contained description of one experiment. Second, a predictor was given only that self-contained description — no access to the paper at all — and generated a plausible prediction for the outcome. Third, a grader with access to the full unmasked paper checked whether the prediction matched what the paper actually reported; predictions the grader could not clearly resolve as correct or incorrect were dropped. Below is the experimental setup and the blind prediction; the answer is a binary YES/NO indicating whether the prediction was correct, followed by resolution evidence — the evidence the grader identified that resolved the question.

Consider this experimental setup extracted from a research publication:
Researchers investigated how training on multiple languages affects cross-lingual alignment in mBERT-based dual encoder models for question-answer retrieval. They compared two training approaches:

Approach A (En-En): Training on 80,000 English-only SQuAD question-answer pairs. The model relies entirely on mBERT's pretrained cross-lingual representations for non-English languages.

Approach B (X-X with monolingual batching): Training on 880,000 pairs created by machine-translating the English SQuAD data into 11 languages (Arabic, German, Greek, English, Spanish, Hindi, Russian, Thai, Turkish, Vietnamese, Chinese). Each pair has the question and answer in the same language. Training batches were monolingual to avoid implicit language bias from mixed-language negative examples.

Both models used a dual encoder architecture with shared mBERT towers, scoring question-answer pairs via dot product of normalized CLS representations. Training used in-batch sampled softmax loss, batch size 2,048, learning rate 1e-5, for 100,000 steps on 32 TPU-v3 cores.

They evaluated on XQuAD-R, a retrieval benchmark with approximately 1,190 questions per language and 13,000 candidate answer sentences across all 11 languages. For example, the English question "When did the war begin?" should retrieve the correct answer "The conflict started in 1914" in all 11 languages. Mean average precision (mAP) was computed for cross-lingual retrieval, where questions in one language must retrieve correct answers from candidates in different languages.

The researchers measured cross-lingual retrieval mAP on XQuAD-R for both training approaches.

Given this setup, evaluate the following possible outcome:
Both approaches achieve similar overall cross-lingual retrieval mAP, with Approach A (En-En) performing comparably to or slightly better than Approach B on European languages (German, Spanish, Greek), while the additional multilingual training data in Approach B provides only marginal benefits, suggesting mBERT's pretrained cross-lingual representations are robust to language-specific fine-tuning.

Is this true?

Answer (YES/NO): NO